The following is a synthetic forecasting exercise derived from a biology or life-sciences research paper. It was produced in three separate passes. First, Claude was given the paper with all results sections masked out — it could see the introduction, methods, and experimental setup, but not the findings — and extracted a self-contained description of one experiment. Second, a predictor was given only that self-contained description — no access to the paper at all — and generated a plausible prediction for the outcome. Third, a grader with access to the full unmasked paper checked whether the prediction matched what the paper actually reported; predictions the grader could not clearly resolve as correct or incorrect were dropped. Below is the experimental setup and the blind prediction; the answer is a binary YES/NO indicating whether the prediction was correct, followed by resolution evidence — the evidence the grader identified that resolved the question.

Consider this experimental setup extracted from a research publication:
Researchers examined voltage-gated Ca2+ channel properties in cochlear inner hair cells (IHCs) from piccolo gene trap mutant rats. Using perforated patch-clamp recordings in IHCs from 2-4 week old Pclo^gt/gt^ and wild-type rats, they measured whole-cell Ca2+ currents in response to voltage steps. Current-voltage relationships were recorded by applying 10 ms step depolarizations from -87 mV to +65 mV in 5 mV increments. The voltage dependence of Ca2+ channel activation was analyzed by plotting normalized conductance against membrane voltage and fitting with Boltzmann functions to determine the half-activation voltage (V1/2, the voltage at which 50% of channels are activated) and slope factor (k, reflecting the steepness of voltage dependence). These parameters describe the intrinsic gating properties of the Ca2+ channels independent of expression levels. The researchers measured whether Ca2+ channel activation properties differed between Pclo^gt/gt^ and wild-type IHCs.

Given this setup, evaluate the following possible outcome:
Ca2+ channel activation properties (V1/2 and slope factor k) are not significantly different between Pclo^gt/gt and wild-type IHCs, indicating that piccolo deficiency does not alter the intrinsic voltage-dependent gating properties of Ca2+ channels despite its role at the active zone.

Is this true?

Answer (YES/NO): YES